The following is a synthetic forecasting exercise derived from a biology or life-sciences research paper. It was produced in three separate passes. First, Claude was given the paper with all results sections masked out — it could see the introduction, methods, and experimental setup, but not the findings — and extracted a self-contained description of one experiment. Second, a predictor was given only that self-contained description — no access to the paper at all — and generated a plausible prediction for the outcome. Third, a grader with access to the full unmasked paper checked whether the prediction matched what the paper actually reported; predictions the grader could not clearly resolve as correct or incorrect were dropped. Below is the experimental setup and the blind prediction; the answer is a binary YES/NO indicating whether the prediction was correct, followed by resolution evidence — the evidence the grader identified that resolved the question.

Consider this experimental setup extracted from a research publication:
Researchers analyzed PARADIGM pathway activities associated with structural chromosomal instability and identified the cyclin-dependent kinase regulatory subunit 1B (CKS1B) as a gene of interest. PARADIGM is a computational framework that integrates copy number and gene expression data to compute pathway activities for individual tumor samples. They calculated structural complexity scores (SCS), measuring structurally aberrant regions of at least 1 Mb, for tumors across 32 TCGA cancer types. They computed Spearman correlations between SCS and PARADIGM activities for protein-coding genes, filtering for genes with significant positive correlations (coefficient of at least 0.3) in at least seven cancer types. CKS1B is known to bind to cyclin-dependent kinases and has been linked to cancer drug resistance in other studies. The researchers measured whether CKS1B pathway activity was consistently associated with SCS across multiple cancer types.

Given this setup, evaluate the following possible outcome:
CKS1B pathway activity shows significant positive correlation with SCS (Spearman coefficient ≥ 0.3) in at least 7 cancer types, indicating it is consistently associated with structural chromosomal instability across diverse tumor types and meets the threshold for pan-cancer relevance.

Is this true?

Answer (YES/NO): YES